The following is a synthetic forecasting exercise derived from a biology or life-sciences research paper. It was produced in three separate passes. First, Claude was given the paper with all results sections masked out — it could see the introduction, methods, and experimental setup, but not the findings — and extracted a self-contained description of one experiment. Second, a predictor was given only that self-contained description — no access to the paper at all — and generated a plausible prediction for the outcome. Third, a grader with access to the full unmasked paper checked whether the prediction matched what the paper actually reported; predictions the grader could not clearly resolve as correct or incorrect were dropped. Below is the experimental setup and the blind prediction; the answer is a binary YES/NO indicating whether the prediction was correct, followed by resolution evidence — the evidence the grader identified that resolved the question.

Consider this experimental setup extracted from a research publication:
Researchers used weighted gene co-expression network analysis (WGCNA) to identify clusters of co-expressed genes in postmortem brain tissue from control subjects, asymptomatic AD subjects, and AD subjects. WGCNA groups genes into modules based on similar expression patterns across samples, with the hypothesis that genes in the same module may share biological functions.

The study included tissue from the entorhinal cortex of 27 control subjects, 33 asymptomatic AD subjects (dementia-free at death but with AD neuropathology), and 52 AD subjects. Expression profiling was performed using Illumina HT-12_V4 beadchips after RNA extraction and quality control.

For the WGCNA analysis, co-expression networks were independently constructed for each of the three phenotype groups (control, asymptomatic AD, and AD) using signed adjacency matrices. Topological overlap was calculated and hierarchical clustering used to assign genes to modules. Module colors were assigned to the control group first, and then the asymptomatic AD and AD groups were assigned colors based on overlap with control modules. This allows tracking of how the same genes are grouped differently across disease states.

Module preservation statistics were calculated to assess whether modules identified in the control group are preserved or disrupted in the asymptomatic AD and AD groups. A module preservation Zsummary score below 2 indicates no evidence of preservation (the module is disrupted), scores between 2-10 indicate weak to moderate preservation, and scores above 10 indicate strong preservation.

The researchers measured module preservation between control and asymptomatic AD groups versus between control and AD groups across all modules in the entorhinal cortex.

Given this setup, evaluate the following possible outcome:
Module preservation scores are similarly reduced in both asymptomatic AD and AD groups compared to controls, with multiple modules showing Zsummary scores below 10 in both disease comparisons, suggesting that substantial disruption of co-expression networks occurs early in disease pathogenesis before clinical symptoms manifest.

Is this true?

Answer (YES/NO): NO